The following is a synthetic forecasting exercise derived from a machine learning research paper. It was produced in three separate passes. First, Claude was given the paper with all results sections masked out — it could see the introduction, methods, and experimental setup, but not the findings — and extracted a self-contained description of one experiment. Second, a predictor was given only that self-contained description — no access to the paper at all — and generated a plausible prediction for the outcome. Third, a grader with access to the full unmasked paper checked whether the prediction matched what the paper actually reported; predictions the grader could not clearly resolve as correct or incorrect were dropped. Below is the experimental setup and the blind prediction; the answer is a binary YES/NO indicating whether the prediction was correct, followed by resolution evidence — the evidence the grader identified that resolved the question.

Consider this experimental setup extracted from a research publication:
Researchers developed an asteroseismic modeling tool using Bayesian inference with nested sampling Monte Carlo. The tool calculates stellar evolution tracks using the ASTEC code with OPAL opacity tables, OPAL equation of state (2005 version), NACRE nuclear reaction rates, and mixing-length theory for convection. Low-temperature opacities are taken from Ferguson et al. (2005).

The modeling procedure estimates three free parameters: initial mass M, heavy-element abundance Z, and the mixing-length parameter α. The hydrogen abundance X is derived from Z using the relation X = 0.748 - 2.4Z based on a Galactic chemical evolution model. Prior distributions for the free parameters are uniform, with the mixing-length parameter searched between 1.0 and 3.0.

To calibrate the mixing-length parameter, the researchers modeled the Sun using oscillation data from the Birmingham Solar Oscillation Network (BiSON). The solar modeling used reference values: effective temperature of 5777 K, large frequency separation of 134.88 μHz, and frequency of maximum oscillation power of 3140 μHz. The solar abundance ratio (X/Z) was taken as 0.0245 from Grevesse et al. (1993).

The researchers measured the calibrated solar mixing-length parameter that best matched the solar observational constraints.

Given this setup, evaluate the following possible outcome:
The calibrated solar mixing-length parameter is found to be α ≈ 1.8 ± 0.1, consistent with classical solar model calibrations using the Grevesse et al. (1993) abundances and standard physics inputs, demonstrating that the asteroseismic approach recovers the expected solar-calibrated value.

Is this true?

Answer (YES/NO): NO